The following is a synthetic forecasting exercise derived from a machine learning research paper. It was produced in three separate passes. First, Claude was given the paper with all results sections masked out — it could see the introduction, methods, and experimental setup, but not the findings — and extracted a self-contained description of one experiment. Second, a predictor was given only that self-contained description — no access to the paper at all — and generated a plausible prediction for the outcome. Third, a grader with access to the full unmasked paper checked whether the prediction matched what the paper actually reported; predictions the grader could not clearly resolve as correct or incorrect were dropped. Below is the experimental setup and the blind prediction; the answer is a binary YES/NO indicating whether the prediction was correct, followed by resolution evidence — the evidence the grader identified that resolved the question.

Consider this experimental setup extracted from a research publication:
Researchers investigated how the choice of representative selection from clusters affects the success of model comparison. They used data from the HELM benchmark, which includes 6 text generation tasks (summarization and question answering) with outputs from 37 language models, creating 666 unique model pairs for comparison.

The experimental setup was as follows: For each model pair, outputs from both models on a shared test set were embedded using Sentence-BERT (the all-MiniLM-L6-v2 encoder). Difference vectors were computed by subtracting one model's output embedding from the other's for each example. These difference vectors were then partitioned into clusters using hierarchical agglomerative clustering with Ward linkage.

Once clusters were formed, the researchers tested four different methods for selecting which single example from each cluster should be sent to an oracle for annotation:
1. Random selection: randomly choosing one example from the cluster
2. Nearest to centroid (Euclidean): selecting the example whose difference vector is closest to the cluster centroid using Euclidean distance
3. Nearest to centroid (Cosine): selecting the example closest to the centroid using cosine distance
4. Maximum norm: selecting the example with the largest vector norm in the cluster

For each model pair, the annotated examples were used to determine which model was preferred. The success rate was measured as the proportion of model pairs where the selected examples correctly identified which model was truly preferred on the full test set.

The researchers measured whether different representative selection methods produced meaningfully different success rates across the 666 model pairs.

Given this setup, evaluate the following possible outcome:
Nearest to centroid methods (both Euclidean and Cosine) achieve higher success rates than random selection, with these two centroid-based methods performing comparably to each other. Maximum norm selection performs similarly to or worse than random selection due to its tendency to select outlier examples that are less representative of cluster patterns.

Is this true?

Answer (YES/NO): NO